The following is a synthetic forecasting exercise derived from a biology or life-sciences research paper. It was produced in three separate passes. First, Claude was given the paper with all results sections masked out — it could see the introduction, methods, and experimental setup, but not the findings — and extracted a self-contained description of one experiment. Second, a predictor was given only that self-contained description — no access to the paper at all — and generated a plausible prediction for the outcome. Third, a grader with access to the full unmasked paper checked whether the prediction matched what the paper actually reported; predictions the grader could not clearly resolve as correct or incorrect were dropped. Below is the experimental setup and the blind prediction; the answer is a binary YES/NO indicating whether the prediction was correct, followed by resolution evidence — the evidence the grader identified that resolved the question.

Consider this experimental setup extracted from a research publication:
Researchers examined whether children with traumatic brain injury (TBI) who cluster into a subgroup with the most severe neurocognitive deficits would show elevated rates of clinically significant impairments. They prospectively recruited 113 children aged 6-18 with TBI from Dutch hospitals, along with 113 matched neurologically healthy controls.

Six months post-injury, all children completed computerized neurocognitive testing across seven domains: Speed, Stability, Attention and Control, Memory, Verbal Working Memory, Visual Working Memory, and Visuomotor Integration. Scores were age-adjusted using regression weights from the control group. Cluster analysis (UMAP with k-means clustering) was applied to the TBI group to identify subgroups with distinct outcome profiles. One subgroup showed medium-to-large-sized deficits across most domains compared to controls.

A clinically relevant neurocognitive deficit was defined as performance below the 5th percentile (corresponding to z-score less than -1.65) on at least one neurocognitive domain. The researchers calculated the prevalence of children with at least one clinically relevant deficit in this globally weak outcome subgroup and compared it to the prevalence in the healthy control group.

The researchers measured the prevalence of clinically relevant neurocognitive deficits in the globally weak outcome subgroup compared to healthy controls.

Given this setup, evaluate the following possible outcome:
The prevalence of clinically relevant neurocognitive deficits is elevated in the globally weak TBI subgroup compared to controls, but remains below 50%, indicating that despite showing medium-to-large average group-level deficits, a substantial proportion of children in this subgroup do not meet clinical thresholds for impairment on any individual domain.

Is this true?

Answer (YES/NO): NO